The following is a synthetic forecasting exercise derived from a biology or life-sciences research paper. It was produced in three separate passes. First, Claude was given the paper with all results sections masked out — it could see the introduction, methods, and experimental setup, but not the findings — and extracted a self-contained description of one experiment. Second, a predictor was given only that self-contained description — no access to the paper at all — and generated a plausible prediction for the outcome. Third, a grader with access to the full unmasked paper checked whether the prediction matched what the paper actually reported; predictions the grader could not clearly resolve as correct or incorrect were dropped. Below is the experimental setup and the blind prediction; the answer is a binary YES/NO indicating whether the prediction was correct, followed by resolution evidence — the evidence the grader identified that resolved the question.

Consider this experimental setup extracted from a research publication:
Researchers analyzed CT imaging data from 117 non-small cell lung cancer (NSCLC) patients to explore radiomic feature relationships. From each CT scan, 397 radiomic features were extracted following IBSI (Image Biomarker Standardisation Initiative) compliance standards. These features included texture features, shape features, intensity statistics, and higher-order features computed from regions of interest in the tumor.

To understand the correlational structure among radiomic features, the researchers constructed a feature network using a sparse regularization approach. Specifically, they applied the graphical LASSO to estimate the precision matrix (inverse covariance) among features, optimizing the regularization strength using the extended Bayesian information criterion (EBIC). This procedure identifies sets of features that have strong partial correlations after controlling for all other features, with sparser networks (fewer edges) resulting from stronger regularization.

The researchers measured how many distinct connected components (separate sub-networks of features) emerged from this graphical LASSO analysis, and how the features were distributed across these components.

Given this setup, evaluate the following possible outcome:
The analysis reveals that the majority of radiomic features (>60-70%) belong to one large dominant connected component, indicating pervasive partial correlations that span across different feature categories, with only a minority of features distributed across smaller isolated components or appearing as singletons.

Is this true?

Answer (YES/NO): NO